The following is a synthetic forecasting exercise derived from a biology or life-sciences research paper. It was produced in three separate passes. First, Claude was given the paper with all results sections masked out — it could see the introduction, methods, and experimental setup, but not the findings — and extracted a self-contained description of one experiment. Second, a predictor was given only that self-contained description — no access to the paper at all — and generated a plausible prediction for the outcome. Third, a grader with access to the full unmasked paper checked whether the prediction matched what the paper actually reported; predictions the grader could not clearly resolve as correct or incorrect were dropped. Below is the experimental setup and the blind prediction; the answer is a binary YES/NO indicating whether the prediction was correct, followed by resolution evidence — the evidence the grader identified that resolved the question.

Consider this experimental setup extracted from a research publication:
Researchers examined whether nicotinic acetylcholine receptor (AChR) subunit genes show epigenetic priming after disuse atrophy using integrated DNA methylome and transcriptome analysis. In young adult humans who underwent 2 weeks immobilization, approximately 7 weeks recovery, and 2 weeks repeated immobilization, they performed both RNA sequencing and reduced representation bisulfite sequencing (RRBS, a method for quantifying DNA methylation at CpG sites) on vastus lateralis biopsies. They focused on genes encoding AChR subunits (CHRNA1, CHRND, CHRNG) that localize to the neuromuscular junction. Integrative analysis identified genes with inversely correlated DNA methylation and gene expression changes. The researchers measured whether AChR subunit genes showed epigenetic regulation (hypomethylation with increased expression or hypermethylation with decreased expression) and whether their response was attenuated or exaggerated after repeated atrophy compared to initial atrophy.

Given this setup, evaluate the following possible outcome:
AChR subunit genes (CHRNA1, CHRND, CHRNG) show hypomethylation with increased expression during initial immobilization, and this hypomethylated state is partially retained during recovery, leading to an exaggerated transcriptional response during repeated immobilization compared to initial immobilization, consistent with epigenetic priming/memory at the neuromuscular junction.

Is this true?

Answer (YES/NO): NO